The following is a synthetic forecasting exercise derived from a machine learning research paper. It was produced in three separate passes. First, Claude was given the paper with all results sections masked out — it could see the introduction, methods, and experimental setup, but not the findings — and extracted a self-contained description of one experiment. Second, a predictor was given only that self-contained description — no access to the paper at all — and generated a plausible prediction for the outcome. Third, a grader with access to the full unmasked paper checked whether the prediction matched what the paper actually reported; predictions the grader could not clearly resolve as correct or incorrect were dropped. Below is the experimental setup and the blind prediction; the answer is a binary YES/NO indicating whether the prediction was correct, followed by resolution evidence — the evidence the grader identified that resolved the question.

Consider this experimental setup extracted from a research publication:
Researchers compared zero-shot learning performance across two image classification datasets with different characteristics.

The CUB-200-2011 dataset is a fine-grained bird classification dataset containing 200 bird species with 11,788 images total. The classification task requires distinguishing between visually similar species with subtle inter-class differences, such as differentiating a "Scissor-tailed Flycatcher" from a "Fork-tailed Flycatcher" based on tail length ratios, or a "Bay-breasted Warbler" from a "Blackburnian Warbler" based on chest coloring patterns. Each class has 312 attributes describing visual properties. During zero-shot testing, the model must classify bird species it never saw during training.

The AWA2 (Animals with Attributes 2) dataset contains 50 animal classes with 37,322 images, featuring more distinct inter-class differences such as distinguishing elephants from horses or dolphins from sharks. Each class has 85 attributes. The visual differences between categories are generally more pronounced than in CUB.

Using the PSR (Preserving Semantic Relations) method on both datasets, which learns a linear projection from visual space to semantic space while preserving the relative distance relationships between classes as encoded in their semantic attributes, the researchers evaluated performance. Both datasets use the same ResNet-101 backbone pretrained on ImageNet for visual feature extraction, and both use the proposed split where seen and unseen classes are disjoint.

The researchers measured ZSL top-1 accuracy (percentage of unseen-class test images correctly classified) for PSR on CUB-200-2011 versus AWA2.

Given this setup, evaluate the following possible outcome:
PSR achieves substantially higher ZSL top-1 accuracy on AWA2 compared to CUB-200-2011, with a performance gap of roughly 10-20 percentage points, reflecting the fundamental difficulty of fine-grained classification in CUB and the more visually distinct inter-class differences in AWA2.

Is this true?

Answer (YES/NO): NO